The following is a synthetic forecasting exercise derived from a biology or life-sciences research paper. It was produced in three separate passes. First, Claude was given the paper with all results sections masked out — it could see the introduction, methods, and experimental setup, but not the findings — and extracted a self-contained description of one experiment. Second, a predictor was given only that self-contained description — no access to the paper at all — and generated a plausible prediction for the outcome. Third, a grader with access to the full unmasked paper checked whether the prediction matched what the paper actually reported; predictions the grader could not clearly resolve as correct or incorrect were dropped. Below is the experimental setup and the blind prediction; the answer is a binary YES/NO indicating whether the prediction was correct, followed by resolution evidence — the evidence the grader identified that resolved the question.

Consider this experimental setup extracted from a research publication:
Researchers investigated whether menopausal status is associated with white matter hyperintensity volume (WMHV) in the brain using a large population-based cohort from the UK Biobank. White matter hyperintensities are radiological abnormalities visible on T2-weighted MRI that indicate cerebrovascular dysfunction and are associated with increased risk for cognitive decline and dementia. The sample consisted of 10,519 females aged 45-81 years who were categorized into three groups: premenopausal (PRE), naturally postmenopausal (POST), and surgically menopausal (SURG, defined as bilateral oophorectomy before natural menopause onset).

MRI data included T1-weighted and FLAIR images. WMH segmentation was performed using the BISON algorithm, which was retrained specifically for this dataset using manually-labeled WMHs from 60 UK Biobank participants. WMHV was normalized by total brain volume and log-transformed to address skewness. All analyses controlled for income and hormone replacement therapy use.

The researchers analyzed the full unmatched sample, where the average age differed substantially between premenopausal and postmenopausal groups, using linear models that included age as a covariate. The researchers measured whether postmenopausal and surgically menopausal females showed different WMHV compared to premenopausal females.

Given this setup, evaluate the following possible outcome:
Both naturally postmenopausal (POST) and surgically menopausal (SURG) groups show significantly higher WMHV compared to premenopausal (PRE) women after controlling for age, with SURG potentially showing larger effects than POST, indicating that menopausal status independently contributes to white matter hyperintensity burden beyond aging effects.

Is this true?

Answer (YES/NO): NO